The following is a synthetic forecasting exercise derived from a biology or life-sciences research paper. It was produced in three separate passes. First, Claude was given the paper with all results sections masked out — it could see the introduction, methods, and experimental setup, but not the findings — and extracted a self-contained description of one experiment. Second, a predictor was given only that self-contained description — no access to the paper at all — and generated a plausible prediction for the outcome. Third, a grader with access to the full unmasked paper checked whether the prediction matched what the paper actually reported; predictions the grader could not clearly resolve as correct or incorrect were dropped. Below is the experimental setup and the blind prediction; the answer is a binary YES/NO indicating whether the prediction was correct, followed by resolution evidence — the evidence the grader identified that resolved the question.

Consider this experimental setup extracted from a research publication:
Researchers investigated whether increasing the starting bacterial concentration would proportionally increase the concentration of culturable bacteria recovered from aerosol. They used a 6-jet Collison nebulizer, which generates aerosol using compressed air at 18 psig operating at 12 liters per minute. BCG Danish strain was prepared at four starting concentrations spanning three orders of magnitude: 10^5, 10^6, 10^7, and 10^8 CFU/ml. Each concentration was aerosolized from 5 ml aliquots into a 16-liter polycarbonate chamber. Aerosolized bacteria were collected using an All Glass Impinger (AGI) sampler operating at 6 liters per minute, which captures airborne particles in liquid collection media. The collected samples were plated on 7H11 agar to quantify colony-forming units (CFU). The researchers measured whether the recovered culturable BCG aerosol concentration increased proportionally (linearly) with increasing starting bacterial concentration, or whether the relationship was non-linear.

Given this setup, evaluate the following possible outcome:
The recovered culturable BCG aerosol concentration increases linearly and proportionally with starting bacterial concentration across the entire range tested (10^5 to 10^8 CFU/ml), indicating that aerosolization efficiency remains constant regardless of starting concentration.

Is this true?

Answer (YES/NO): NO